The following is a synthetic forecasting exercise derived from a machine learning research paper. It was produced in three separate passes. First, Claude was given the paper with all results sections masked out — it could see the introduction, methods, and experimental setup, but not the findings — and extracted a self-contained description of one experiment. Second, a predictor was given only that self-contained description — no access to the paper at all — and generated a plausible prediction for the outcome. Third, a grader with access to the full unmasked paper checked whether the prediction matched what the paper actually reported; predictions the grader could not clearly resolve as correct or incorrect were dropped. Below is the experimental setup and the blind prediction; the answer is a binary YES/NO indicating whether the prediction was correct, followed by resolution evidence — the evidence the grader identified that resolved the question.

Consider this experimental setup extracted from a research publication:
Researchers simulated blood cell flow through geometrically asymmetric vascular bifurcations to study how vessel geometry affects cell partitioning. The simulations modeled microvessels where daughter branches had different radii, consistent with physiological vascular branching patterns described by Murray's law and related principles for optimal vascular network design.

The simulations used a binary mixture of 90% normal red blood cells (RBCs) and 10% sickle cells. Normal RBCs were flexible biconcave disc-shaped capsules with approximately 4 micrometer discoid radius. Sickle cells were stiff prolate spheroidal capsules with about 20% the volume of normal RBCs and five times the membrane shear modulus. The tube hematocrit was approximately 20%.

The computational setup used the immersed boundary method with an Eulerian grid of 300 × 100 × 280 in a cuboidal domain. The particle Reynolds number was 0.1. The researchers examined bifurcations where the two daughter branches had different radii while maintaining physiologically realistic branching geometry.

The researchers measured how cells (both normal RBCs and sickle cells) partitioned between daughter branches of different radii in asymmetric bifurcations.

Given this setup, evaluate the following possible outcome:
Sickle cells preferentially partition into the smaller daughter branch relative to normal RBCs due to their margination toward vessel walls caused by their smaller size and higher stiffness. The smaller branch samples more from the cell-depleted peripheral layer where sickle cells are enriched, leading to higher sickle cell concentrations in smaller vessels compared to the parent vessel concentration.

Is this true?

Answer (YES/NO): NO